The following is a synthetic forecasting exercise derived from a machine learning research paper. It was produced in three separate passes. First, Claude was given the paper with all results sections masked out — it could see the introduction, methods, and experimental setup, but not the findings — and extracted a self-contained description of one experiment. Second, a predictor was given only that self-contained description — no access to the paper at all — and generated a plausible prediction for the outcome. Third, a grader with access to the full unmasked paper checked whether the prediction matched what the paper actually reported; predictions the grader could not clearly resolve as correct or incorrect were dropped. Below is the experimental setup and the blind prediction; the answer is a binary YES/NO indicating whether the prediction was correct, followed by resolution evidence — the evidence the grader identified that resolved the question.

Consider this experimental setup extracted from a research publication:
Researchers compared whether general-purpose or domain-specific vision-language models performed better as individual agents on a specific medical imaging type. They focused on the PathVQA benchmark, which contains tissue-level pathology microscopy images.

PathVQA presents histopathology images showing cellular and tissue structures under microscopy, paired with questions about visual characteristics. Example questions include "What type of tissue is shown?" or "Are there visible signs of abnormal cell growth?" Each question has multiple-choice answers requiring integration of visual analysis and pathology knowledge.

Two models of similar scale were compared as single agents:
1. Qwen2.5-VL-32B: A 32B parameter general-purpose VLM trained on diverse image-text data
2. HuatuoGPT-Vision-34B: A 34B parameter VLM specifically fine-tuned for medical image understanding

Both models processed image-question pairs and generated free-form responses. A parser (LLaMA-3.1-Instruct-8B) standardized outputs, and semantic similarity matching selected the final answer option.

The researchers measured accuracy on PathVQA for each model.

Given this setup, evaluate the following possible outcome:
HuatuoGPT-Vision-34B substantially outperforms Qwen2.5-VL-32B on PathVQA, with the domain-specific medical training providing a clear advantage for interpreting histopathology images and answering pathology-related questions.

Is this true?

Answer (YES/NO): NO